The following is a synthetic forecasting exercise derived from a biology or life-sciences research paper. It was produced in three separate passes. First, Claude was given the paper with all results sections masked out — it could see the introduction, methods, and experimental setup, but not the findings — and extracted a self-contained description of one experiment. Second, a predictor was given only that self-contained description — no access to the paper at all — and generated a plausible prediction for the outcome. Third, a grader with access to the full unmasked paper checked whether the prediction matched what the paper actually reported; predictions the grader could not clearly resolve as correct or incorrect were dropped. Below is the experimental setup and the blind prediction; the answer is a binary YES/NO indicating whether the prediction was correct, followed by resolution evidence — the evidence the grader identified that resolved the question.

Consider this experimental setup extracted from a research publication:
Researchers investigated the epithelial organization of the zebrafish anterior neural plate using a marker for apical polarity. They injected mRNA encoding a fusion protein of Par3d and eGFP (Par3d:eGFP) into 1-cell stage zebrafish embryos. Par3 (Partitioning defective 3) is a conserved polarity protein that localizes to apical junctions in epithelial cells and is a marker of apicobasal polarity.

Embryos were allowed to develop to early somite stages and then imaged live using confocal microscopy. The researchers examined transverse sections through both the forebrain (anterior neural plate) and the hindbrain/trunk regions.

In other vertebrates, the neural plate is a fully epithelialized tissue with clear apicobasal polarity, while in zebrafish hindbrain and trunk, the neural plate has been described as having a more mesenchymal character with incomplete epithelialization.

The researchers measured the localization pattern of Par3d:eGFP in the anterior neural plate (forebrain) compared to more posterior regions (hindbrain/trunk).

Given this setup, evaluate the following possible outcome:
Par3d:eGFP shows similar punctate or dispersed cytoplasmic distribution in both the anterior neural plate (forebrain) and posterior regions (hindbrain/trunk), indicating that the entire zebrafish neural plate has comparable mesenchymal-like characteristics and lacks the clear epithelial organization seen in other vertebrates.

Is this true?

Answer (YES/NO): NO